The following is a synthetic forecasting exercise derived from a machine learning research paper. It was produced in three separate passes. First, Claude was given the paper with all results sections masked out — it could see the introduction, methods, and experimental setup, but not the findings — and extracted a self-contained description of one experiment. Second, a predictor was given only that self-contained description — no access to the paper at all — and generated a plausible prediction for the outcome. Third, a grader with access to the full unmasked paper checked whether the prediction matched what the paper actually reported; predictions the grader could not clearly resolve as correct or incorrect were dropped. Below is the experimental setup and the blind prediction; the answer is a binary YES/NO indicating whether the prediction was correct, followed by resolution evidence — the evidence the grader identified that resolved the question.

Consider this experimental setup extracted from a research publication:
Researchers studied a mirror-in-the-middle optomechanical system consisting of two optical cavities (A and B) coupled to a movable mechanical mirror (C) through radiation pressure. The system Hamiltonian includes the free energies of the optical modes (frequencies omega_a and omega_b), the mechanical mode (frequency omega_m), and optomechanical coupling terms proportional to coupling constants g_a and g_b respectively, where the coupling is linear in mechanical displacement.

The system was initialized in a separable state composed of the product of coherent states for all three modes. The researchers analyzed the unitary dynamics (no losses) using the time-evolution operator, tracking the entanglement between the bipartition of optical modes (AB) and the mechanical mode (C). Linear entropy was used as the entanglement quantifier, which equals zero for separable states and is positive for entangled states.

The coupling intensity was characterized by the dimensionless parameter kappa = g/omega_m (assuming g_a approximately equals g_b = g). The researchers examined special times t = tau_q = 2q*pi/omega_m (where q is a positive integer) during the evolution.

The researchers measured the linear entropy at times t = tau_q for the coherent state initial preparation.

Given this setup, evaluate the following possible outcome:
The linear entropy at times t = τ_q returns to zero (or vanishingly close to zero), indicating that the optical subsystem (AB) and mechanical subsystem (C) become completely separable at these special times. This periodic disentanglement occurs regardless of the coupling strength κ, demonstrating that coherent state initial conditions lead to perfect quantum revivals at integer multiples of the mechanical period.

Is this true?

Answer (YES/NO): YES